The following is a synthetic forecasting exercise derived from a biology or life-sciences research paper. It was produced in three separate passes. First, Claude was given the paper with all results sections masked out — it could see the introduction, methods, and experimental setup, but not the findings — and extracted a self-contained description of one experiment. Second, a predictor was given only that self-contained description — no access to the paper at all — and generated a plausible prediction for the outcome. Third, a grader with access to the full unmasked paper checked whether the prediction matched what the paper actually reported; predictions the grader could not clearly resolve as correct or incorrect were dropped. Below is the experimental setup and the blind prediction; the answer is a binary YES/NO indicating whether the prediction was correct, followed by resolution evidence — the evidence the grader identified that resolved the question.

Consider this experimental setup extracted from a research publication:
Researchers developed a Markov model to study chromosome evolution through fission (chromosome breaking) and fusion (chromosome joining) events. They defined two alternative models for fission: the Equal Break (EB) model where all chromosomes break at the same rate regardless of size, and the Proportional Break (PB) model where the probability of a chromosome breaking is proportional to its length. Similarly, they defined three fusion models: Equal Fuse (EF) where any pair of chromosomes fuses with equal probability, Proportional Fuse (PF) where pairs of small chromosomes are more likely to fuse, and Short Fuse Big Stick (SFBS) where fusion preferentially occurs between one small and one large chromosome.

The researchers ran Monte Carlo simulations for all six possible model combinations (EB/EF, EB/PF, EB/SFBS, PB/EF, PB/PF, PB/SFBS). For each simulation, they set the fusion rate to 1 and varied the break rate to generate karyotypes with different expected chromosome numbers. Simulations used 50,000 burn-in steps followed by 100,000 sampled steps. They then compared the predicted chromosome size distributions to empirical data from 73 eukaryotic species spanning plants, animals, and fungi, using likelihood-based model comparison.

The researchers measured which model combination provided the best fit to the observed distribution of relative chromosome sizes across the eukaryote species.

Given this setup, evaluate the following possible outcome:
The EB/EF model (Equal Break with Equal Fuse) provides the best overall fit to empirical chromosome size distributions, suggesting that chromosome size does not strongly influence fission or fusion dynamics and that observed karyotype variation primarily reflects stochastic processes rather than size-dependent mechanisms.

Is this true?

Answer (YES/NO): NO